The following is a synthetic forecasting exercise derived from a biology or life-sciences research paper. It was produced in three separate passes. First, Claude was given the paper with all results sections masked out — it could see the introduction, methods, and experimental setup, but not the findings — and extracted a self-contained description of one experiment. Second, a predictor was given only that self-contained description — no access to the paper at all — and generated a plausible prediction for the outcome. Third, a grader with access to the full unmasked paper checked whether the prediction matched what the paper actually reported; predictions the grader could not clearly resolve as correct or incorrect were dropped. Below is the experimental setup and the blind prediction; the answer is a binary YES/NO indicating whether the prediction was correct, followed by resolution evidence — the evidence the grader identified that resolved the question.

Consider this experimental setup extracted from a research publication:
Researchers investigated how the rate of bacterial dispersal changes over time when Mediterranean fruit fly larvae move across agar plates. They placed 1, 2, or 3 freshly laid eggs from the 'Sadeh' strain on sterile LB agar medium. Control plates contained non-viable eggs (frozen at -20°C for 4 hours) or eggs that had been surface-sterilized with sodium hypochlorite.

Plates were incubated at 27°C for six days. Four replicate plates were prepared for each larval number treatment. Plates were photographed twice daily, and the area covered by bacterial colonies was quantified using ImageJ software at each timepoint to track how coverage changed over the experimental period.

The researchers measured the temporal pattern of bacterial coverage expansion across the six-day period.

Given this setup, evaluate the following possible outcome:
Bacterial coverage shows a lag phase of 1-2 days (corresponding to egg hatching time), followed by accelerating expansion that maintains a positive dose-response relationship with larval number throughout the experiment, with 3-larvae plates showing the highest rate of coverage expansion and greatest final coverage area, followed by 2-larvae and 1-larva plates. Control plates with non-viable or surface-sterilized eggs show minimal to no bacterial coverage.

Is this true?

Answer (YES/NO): NO